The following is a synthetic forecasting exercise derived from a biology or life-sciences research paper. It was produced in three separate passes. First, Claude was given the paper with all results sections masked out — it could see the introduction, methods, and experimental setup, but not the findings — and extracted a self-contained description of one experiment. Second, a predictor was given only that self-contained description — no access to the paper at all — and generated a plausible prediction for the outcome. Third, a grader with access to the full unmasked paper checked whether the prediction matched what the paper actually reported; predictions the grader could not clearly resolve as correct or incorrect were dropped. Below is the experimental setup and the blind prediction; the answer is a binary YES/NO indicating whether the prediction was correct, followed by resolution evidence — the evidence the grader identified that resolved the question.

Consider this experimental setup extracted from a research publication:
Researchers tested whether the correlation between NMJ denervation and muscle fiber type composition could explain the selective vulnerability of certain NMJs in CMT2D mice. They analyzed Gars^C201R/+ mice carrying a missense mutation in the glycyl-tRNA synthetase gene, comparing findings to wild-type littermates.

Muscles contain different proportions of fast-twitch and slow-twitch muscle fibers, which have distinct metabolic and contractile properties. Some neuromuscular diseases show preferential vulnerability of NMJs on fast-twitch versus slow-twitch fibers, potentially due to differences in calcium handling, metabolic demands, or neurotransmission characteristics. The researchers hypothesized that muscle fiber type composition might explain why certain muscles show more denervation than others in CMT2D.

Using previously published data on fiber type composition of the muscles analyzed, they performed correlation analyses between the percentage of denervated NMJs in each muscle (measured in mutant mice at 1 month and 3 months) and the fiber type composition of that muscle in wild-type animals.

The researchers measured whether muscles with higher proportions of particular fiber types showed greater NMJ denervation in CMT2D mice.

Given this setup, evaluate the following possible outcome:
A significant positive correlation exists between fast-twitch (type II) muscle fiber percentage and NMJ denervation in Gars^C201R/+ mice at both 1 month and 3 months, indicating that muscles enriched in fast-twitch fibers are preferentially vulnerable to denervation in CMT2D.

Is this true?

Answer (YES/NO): NO